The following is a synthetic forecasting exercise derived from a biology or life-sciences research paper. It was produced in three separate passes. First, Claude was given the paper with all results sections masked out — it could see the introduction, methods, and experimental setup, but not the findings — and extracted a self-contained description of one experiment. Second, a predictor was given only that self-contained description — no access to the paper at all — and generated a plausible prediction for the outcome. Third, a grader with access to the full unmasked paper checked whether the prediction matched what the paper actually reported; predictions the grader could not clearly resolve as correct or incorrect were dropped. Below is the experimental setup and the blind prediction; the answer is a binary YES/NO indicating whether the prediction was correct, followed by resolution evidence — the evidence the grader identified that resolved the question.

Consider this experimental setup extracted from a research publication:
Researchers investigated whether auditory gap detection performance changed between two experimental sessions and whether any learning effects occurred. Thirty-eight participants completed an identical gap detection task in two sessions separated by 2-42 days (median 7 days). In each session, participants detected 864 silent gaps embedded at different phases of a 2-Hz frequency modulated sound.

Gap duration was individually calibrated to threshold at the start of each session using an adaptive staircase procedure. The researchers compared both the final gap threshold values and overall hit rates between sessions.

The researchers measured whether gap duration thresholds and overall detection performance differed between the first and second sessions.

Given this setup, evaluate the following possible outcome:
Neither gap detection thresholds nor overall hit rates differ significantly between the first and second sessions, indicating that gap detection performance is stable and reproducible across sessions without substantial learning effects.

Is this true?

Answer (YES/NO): NO